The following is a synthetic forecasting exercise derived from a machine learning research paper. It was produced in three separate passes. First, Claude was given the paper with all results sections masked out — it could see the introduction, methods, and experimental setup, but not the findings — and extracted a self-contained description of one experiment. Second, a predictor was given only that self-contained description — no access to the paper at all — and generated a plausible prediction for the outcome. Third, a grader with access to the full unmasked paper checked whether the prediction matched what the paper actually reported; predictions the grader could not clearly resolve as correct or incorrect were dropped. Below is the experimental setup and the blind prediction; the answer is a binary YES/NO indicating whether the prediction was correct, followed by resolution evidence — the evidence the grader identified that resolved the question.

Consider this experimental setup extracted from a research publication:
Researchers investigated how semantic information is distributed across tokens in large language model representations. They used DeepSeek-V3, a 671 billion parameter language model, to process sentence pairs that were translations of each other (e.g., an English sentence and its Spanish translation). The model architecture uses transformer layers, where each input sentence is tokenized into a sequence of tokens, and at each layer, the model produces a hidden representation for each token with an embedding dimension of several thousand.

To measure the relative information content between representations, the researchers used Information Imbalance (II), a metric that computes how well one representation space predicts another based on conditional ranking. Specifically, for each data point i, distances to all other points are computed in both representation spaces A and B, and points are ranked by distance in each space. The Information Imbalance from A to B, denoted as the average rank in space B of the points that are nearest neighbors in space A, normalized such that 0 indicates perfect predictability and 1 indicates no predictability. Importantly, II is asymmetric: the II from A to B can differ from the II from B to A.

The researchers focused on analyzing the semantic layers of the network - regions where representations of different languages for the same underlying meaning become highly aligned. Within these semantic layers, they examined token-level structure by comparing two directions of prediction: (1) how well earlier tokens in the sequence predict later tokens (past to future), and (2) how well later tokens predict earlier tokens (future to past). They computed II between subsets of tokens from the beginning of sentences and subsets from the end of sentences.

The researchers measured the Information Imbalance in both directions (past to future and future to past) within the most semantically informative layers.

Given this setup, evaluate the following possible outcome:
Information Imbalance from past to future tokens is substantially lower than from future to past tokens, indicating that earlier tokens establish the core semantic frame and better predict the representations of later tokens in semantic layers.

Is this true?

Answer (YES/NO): YES